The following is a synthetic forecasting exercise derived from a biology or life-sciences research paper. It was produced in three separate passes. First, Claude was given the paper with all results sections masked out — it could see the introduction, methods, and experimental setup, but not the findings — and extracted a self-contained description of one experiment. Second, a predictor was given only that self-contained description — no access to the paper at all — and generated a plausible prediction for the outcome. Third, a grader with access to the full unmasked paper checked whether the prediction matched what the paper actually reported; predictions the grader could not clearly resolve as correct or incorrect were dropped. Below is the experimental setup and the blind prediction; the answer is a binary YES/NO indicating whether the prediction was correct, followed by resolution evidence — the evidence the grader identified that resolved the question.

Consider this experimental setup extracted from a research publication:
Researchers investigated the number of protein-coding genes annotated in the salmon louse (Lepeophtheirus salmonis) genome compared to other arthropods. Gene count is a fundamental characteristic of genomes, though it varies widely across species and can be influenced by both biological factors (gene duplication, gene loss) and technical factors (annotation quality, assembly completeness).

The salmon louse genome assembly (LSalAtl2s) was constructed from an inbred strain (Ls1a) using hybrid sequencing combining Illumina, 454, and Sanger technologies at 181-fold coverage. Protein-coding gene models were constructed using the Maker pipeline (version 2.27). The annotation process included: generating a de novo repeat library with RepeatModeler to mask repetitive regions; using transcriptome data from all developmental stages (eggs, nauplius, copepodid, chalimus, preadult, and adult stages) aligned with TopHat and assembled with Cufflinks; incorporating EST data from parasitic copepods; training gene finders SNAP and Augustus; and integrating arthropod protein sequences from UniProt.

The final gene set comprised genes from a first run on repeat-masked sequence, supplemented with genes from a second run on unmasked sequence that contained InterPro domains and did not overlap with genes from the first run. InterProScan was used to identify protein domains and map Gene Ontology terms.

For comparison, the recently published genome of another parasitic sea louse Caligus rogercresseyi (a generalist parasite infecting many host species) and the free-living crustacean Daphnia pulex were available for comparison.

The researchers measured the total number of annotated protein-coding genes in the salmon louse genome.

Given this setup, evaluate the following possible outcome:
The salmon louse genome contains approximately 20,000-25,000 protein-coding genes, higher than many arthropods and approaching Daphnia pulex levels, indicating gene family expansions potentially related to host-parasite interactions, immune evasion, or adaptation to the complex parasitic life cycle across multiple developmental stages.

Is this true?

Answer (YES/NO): NO